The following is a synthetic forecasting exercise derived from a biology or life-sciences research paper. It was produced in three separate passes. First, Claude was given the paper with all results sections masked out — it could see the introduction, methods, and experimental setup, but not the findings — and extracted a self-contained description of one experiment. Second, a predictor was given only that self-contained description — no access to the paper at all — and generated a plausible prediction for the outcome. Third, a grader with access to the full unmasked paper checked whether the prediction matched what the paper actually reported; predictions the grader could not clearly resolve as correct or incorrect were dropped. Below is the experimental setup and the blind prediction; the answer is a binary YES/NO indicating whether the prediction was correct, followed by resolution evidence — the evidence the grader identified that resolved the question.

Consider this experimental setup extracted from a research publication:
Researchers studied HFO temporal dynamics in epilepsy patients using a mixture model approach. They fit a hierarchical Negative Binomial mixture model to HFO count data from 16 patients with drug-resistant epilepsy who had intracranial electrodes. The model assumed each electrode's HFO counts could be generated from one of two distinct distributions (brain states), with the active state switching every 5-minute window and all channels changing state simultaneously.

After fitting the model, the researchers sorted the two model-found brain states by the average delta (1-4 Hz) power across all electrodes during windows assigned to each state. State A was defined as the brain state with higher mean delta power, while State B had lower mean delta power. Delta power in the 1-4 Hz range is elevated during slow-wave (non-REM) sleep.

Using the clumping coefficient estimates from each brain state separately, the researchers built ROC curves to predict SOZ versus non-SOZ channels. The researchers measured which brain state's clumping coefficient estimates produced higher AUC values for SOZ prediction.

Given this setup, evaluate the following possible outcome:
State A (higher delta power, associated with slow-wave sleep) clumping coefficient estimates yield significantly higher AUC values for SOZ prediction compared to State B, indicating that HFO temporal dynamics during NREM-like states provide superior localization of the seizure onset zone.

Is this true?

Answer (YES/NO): NO